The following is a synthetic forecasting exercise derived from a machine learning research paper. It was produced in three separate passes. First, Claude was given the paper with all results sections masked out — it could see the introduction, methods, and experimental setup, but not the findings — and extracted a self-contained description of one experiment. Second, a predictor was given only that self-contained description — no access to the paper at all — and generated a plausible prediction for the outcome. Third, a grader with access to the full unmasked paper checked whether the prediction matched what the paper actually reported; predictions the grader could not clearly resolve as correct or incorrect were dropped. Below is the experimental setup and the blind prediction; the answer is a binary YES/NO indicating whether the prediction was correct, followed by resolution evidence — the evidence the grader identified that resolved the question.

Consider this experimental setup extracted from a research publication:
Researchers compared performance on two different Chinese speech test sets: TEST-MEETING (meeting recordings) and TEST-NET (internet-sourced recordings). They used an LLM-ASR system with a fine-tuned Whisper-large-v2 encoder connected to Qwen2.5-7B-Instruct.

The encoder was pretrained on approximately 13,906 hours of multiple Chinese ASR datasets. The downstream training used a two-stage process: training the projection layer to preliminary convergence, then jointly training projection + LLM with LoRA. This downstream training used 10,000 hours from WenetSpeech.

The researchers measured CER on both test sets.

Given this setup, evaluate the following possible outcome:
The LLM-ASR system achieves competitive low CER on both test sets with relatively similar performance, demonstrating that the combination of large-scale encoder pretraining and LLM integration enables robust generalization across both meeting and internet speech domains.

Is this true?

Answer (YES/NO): NO